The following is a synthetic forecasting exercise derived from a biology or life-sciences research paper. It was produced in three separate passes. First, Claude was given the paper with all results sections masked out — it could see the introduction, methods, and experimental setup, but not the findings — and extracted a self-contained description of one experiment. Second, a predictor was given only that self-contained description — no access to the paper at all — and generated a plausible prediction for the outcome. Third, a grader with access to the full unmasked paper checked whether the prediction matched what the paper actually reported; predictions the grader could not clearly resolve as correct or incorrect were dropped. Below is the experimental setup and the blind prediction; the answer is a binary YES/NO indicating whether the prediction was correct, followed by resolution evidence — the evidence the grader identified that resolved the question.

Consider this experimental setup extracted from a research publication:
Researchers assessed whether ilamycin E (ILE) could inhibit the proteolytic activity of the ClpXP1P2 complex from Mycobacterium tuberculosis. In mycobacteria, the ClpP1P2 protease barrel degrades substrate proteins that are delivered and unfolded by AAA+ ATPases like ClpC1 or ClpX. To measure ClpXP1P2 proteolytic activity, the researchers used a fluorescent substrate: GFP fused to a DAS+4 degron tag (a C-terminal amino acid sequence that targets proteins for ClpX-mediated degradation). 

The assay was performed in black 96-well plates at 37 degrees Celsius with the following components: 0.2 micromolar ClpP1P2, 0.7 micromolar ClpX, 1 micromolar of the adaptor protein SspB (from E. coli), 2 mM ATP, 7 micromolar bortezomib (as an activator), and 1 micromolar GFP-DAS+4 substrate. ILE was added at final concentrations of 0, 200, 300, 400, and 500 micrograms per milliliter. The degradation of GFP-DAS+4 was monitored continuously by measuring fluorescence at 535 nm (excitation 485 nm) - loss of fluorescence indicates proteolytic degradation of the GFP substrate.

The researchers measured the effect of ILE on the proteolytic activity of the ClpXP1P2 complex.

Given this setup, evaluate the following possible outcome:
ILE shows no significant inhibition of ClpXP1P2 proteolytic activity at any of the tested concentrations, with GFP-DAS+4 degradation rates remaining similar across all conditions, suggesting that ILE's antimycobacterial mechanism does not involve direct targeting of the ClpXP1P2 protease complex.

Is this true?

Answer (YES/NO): NO